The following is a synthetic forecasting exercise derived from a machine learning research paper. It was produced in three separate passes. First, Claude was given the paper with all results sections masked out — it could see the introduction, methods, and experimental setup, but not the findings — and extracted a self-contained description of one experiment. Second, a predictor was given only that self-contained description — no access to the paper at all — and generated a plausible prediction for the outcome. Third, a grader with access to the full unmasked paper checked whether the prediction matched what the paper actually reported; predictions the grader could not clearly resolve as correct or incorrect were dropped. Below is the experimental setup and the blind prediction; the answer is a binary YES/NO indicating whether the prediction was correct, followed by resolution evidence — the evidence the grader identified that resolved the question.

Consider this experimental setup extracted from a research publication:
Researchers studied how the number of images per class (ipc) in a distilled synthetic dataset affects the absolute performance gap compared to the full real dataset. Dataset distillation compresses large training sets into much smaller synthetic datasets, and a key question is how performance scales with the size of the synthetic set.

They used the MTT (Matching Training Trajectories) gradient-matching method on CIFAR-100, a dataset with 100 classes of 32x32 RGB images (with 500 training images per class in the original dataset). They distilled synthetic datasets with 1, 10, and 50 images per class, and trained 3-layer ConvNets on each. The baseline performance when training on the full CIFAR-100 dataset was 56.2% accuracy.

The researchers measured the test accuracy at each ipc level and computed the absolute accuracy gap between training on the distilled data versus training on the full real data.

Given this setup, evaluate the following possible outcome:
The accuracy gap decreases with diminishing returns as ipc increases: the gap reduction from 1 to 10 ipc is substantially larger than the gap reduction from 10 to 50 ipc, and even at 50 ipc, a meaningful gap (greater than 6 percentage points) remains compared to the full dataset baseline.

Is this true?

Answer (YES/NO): YES